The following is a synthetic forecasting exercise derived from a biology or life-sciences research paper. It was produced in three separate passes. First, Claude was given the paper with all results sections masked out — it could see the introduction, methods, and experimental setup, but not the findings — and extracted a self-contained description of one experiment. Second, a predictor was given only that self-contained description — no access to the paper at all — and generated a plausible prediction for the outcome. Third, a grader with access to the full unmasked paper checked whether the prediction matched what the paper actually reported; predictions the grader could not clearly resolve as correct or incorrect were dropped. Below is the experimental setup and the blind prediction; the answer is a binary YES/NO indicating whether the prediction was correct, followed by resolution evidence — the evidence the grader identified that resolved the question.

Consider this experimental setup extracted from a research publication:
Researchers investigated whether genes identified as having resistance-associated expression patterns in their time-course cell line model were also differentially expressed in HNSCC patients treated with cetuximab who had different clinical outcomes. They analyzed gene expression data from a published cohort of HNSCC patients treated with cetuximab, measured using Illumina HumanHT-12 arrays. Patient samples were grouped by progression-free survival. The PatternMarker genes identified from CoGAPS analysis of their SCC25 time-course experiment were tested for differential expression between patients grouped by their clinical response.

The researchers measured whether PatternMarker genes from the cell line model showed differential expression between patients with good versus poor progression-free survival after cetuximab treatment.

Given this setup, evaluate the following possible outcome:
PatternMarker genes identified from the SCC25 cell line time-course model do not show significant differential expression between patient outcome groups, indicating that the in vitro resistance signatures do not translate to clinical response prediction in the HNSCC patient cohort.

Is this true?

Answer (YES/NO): NO